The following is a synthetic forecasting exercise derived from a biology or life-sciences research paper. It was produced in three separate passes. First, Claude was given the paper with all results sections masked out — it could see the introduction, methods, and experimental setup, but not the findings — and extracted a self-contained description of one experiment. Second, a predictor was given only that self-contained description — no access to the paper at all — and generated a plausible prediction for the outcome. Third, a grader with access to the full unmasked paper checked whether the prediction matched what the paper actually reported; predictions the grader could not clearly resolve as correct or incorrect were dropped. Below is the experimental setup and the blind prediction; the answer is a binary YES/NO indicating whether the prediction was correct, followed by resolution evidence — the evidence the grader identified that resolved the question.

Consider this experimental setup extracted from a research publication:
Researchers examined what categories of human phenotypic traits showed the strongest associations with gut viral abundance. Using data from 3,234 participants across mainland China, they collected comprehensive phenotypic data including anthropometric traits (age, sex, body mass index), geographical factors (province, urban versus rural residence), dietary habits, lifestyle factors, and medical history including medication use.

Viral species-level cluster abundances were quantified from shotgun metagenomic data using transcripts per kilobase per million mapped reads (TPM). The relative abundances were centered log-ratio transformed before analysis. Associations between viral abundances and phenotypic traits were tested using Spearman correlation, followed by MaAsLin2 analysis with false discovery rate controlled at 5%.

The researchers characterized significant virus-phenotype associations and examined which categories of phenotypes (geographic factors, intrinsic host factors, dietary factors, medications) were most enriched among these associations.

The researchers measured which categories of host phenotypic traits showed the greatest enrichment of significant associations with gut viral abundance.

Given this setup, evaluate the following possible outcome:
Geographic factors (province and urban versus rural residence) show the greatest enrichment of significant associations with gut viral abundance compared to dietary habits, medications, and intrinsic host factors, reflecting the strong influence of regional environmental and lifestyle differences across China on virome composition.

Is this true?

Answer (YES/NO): NO